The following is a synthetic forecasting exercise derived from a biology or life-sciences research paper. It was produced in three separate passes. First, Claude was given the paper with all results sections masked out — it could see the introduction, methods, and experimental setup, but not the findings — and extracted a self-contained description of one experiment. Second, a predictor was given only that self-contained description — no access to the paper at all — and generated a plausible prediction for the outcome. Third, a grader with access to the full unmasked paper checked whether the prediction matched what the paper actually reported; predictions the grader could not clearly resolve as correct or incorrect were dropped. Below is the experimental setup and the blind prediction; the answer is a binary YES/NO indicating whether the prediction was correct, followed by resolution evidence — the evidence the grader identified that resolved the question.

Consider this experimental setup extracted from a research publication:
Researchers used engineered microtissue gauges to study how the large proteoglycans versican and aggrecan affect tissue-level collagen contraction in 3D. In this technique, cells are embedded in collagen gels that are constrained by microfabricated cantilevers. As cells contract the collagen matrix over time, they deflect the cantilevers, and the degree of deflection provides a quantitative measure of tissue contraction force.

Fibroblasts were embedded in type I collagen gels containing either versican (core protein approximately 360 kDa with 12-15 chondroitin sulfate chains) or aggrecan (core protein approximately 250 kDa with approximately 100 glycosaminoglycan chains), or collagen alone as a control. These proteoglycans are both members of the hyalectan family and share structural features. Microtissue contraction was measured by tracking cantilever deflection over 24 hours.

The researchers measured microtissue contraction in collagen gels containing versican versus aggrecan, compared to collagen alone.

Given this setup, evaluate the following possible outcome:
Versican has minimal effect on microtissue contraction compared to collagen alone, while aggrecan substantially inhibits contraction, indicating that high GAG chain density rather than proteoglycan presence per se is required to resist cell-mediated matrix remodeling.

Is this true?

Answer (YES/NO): NO